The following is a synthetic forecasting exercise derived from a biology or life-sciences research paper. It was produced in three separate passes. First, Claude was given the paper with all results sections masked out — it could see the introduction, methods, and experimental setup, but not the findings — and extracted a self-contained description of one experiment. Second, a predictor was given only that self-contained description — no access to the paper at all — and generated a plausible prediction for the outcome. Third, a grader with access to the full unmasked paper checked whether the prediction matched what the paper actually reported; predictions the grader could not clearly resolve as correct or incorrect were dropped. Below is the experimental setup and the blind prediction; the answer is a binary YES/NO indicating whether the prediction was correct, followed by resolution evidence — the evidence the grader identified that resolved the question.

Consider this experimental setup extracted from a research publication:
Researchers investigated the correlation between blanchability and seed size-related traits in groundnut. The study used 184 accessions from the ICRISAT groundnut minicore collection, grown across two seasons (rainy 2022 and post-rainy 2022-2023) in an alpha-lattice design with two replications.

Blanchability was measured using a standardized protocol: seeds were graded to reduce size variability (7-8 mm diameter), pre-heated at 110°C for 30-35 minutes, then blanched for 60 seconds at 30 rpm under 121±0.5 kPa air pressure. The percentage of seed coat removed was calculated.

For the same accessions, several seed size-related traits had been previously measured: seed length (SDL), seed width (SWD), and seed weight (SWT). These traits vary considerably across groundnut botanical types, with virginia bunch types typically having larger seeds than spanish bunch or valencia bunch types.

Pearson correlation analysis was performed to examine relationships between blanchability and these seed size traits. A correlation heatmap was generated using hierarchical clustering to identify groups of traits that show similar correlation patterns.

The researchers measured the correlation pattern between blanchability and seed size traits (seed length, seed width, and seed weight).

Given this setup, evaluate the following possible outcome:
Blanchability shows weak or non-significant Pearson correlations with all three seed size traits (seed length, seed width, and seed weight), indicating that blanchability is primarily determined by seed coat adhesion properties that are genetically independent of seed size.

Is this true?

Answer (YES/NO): NO